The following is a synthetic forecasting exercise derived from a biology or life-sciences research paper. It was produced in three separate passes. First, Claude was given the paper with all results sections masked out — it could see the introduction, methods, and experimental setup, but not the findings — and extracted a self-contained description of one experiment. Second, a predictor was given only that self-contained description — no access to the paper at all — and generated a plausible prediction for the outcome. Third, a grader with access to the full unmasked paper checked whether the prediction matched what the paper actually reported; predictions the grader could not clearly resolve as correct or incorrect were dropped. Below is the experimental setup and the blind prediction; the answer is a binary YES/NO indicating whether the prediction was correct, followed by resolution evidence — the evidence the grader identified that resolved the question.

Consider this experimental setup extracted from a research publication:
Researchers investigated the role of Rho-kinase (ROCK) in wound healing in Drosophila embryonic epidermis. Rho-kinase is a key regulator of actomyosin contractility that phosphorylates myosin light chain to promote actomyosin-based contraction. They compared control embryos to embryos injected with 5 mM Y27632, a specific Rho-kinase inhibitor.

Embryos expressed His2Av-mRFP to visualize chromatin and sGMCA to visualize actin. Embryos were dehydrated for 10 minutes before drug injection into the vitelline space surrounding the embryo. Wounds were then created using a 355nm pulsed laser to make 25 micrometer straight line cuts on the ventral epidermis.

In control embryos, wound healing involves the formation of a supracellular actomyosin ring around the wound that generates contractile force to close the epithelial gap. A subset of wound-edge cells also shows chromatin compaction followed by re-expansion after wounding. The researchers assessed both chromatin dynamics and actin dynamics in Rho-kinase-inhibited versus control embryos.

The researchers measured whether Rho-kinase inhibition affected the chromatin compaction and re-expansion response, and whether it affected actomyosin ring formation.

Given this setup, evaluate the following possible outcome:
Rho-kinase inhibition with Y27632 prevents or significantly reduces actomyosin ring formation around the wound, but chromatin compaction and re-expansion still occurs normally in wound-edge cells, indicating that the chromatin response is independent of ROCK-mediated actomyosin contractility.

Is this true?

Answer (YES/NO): NO